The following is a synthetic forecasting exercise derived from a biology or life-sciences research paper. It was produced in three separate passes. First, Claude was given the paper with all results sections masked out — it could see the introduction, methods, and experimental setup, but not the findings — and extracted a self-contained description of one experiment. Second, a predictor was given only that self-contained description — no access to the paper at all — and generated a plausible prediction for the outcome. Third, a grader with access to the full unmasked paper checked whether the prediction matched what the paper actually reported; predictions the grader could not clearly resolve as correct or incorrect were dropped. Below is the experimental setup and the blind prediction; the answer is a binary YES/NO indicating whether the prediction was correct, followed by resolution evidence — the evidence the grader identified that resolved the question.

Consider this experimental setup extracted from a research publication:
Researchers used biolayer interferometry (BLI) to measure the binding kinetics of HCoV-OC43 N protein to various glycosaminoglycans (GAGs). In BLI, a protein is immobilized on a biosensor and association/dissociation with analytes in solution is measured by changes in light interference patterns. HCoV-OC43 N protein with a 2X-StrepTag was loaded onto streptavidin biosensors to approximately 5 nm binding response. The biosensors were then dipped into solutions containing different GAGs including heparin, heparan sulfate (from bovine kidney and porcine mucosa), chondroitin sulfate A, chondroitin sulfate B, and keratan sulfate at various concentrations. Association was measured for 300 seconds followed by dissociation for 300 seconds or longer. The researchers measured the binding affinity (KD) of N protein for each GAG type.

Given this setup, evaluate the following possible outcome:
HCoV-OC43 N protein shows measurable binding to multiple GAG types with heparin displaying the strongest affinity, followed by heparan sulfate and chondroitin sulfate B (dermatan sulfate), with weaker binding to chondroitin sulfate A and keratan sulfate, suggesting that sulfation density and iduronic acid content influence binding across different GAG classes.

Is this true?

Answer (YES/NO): NO